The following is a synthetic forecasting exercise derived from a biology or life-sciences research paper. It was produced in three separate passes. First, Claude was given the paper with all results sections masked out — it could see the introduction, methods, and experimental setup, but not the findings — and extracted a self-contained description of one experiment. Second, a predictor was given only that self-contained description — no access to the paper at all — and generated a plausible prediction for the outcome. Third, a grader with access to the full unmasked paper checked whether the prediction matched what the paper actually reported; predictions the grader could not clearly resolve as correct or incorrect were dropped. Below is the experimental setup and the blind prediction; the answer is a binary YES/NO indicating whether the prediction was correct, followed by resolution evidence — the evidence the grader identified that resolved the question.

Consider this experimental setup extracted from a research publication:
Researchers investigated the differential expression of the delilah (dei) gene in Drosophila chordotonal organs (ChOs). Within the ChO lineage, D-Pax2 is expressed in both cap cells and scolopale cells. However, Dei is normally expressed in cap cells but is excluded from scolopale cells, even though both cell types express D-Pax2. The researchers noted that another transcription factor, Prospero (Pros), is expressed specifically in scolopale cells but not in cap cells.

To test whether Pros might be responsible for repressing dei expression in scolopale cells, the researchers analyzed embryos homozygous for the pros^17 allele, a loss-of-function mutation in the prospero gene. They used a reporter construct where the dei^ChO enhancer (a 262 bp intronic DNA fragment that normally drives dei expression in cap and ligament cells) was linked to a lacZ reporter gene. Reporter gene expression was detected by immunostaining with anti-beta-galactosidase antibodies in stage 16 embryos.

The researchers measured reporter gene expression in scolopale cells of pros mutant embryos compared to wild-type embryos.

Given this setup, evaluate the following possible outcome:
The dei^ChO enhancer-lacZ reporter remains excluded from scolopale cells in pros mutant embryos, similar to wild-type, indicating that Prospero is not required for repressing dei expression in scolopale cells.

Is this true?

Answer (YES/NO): NO